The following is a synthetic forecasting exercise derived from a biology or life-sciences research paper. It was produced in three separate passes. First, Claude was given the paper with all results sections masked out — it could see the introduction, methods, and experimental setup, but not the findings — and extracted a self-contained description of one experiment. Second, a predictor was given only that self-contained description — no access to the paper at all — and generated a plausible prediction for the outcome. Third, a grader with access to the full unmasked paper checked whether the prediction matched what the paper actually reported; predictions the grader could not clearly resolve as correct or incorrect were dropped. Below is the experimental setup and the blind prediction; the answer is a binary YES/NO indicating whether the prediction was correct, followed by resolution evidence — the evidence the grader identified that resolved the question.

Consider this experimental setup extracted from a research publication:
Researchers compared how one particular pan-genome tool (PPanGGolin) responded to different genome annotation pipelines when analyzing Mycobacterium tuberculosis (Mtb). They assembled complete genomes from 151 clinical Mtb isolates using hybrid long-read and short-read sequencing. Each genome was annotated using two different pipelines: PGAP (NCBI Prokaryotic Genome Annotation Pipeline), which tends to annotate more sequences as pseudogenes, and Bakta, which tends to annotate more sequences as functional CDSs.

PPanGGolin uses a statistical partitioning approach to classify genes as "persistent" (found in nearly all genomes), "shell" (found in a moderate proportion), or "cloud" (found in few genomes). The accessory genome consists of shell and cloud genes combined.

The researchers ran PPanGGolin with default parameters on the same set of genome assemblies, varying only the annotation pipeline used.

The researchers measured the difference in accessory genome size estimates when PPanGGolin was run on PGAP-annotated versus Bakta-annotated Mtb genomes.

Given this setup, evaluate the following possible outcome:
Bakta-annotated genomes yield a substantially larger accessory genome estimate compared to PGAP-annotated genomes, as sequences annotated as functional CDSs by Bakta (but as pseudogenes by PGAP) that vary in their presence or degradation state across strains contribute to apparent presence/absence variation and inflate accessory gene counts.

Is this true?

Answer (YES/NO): YES